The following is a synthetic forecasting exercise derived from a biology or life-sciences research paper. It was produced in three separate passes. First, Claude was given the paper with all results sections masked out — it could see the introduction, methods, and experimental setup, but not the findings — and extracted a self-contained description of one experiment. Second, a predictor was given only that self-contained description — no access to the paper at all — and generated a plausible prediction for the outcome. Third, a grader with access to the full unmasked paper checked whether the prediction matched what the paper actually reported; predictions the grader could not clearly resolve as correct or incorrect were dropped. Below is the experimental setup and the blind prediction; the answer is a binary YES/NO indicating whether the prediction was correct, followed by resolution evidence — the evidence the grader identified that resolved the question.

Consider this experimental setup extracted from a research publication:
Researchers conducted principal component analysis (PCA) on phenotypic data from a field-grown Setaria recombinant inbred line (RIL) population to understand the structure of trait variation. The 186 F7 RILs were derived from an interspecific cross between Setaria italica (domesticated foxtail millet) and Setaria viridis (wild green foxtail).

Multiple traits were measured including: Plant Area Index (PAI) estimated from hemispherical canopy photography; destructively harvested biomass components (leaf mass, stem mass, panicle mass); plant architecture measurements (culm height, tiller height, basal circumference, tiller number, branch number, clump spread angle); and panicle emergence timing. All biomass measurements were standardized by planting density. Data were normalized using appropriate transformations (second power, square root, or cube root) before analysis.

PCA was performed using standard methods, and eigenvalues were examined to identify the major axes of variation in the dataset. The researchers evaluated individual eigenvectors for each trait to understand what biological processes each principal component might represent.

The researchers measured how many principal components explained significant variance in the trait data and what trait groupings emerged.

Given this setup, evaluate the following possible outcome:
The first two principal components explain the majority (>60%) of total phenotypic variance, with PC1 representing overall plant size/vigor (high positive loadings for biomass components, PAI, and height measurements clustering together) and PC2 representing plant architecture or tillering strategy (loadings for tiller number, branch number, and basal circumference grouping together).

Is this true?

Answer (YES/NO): NO